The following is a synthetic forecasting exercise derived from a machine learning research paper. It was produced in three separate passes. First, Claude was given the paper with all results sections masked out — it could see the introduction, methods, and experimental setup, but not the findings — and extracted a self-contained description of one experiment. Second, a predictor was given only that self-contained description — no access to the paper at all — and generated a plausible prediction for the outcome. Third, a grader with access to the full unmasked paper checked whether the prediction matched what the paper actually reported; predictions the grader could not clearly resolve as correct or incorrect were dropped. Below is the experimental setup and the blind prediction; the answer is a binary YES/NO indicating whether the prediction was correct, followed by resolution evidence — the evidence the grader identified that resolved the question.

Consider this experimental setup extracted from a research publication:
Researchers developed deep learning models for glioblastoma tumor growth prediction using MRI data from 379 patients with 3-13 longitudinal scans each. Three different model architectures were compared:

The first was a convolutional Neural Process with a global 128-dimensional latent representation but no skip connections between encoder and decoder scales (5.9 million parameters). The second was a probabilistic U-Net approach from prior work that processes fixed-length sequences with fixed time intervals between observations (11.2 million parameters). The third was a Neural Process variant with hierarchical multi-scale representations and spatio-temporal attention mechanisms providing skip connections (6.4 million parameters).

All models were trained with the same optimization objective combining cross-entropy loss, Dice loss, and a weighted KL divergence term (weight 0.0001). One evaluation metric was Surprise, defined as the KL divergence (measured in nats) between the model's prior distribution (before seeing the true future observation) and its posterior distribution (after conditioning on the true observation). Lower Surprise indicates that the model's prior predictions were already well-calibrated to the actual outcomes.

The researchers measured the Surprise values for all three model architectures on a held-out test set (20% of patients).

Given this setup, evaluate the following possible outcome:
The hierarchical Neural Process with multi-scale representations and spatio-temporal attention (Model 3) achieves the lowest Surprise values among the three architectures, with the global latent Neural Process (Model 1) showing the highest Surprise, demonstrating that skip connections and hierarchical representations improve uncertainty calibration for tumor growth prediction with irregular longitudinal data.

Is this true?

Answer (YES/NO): YES